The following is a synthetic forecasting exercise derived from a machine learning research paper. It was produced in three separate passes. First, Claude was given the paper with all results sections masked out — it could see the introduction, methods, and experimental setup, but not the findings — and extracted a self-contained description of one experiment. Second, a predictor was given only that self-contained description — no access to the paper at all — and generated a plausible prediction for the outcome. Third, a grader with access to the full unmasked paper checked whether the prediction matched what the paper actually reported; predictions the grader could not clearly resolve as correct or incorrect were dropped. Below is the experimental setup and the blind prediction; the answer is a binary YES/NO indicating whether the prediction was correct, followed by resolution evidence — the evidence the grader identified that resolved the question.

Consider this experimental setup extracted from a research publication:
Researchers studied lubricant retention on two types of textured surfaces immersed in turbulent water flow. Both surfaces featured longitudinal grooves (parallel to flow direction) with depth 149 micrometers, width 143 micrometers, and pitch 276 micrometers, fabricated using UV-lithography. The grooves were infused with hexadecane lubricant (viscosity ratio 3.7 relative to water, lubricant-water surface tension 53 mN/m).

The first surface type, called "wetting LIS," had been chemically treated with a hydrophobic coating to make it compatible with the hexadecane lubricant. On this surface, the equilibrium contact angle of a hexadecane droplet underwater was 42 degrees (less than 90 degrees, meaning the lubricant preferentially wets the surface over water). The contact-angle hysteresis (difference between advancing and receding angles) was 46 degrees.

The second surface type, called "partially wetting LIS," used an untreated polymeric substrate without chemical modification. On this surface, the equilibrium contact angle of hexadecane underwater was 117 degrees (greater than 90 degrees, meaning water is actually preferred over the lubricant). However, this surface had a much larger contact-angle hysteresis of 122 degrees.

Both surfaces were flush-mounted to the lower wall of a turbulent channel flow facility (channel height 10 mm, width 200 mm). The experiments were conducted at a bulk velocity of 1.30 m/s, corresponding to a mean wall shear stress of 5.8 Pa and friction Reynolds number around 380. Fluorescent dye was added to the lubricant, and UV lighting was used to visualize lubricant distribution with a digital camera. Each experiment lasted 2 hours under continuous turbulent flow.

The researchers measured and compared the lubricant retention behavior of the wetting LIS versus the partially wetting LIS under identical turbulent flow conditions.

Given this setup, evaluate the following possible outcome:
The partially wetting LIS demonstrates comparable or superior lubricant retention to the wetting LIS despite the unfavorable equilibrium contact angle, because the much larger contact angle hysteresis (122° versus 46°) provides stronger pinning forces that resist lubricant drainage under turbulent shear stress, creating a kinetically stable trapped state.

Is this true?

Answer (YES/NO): YES